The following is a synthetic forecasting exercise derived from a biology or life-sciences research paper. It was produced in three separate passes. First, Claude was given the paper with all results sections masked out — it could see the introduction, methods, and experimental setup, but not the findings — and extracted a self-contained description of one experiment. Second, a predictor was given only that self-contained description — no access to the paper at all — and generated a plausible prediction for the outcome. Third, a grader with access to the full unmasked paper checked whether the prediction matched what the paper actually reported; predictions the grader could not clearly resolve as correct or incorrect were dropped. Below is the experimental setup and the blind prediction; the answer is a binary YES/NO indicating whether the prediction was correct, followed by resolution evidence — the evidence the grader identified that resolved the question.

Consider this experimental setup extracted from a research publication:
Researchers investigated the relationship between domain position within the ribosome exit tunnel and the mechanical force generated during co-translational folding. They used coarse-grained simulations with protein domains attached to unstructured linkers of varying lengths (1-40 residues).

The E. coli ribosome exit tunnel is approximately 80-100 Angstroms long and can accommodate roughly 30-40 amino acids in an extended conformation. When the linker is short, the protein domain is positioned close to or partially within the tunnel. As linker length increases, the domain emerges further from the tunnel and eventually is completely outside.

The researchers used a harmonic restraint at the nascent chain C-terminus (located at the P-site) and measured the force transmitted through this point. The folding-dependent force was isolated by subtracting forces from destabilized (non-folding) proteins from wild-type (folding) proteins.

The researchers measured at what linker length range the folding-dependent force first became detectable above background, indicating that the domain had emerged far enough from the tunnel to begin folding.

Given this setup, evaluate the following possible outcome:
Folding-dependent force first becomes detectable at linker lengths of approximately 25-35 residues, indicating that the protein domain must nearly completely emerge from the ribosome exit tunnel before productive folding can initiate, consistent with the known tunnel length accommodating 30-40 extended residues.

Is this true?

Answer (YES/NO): NO